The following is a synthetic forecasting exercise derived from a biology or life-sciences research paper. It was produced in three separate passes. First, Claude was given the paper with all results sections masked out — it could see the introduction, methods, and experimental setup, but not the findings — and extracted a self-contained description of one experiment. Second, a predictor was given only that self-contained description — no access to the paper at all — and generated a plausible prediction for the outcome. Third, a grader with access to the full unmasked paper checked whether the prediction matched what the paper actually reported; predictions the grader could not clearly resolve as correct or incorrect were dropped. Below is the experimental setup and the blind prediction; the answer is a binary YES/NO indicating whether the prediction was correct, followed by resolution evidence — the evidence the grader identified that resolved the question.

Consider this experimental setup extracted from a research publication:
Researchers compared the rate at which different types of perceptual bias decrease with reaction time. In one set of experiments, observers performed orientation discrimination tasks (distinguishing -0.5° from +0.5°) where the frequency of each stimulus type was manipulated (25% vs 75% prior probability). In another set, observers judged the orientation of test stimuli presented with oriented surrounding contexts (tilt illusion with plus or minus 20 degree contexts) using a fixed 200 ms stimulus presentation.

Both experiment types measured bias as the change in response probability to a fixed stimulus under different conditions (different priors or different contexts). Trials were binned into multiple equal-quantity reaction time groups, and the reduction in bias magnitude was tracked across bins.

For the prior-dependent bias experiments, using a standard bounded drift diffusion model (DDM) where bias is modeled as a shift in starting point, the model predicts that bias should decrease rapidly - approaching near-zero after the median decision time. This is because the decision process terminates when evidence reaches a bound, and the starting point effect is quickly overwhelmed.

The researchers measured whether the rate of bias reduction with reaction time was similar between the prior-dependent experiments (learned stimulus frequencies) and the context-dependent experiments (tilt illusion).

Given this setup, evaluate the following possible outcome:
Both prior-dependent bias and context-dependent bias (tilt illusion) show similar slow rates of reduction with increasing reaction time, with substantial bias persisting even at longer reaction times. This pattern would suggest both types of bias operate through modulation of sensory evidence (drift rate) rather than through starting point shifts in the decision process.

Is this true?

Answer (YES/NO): NO